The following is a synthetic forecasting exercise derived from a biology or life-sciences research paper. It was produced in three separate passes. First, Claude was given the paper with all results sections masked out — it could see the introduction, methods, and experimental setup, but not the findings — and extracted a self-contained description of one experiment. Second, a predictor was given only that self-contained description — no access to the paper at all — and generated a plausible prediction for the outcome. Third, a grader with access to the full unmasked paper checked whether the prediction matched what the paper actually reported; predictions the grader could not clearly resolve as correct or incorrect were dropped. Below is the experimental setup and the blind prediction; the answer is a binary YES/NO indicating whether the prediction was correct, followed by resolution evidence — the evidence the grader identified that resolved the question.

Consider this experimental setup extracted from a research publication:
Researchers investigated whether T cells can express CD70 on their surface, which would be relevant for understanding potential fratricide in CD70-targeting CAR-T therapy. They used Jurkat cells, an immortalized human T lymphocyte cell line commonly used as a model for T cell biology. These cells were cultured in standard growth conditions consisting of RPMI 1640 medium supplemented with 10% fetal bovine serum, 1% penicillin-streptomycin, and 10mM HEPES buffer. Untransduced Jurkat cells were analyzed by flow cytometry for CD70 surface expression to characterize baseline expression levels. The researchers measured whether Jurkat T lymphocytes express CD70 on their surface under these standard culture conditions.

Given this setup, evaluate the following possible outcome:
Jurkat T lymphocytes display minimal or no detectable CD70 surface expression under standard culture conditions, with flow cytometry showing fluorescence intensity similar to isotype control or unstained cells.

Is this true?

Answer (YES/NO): NO